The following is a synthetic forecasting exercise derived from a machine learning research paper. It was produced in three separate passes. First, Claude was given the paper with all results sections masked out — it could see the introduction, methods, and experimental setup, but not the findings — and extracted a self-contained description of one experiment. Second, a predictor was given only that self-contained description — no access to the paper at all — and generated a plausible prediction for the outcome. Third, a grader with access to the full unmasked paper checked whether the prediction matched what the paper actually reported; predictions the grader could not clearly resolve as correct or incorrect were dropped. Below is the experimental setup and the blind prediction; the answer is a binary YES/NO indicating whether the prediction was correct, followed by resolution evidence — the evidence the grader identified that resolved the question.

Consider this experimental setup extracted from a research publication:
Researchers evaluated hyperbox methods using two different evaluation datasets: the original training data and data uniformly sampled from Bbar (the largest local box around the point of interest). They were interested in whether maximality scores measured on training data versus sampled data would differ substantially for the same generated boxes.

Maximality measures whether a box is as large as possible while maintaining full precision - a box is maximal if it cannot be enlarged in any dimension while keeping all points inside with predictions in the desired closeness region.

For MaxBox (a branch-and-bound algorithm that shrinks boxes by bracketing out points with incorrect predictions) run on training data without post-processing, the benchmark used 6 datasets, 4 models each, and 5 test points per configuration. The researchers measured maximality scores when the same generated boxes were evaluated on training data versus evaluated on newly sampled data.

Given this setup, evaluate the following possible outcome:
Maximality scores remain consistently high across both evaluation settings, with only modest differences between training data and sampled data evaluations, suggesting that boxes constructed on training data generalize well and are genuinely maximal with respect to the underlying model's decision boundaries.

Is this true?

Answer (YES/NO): NO